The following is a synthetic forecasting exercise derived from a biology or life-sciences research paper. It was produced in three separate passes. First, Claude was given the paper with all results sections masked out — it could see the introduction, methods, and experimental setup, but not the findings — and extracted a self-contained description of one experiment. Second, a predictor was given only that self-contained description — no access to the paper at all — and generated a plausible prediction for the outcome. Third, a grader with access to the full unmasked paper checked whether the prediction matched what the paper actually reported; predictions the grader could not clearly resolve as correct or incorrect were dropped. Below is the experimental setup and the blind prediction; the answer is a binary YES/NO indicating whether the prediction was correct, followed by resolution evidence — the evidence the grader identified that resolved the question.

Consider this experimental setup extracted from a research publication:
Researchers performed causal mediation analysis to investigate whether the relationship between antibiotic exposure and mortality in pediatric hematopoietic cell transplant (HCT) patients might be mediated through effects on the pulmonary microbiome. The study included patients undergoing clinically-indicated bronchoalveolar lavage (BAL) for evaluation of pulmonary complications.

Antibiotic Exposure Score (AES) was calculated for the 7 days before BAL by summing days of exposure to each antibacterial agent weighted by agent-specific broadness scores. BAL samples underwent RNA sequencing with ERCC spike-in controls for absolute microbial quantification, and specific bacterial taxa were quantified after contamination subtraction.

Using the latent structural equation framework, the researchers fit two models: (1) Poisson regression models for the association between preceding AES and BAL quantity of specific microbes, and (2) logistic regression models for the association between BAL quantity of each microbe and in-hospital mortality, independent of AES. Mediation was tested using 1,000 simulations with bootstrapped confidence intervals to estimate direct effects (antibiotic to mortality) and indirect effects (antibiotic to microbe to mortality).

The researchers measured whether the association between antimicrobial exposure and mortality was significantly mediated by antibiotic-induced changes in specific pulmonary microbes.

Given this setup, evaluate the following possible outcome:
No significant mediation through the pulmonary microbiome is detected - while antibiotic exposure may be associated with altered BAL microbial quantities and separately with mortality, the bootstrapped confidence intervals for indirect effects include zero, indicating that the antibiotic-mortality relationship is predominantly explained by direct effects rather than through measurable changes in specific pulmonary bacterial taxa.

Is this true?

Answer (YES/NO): NO